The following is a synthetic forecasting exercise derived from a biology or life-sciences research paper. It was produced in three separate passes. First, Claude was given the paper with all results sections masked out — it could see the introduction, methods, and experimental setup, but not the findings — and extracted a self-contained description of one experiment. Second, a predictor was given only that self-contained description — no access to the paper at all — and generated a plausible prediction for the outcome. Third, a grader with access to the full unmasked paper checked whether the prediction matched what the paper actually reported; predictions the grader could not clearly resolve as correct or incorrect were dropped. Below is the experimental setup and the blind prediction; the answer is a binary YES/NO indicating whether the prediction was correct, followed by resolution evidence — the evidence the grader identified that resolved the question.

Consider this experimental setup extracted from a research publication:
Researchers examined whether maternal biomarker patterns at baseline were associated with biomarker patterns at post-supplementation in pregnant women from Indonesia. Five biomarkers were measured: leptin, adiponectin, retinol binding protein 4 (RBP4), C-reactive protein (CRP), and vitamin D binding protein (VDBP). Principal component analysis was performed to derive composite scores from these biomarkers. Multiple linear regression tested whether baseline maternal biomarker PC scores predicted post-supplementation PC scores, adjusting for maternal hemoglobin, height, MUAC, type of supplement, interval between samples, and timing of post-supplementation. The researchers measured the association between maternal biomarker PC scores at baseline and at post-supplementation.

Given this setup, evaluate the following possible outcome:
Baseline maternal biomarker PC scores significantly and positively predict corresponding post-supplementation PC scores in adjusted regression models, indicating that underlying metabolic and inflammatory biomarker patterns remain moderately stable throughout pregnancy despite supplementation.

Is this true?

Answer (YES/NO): NO